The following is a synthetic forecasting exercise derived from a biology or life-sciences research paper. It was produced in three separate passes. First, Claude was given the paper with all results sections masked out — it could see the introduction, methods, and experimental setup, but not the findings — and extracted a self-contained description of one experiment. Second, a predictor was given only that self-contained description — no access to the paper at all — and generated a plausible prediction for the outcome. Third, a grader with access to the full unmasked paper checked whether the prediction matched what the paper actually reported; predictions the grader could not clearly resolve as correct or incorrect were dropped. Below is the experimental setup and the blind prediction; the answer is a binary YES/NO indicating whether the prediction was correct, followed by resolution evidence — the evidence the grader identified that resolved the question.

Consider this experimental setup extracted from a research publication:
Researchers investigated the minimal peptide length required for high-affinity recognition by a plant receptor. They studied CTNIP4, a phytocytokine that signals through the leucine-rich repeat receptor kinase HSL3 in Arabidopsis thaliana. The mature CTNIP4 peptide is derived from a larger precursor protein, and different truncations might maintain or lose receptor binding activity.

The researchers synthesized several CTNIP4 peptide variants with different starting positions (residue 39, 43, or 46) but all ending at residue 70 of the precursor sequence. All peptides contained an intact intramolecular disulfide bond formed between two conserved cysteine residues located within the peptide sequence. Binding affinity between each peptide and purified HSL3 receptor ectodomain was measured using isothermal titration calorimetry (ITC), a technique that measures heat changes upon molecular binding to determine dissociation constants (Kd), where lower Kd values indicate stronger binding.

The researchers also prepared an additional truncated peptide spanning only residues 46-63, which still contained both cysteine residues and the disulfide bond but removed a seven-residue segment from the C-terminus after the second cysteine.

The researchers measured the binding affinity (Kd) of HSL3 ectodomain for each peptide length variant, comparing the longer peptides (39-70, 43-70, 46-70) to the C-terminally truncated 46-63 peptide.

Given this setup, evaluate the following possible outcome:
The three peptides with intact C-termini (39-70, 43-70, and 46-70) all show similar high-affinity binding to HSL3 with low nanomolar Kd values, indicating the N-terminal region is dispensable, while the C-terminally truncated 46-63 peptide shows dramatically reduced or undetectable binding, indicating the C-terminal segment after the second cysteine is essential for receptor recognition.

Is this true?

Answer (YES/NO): NO